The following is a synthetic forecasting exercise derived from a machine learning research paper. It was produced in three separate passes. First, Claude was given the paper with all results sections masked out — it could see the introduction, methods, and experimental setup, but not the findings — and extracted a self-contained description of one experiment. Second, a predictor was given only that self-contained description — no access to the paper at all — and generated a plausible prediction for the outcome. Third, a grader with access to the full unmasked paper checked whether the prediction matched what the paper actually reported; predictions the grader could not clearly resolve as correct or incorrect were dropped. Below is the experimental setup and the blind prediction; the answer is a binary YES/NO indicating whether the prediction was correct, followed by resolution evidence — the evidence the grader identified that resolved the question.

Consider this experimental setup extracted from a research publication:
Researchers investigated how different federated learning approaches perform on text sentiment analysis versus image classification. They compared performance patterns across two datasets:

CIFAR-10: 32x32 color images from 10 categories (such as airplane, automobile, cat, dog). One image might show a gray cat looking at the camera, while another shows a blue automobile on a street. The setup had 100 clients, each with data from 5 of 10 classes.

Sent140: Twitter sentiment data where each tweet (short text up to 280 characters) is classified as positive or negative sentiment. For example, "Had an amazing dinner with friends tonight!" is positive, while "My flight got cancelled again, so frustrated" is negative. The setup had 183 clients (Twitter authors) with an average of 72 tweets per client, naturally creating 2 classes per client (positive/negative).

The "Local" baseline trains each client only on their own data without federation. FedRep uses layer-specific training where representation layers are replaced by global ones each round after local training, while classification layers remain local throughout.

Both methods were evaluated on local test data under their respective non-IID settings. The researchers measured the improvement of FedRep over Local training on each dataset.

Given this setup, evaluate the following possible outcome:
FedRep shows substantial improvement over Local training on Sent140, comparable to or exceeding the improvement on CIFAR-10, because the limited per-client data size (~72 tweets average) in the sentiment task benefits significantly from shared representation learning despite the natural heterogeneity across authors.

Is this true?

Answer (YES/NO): NO